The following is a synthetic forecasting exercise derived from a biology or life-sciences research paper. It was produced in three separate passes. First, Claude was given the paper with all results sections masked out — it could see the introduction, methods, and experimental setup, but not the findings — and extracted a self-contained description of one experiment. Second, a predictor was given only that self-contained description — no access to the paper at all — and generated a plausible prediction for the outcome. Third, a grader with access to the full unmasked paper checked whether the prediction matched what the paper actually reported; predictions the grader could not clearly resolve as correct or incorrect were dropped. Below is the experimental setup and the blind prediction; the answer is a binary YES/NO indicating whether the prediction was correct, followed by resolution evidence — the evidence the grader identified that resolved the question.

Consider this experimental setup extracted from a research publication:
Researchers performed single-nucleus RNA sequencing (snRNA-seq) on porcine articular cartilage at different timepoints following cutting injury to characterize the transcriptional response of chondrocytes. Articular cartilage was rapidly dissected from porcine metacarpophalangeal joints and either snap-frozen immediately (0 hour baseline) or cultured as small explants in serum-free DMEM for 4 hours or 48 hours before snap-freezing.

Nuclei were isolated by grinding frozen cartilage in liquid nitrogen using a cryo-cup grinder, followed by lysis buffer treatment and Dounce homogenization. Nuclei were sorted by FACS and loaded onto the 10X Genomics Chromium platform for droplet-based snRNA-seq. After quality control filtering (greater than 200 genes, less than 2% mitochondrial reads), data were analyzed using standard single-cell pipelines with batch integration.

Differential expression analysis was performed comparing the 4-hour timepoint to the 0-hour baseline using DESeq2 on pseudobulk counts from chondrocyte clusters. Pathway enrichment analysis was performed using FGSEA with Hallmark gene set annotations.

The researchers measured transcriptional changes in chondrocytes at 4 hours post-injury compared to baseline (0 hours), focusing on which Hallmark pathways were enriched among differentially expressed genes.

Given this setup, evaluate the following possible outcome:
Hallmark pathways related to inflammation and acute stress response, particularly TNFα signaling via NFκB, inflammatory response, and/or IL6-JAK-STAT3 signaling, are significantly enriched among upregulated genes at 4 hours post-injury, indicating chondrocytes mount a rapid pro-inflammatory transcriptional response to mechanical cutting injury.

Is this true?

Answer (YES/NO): YES